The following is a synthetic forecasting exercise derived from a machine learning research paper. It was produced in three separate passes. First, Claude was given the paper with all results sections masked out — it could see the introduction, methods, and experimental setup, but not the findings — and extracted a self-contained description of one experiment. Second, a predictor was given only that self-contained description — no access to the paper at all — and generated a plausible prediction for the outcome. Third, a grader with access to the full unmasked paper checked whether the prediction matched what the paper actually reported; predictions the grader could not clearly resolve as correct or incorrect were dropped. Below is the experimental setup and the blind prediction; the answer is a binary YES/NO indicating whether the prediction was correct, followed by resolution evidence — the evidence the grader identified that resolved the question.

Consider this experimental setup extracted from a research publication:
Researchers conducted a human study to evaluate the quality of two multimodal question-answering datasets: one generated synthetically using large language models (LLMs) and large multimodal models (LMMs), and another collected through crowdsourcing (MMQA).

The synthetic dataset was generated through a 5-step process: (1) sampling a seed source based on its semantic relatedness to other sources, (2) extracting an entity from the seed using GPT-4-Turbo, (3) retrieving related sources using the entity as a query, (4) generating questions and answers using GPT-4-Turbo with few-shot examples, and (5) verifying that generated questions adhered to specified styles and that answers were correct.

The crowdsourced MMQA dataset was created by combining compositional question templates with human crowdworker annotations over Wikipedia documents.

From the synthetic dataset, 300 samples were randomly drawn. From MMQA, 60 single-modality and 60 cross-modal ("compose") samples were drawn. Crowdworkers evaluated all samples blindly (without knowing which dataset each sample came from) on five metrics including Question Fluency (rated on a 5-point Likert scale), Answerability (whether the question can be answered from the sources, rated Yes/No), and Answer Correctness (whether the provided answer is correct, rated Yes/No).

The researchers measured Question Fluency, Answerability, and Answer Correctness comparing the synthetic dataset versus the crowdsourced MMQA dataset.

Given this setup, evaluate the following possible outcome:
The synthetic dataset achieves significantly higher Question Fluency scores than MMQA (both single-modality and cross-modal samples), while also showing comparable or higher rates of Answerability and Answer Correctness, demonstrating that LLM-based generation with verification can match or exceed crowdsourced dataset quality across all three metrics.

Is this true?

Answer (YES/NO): YES